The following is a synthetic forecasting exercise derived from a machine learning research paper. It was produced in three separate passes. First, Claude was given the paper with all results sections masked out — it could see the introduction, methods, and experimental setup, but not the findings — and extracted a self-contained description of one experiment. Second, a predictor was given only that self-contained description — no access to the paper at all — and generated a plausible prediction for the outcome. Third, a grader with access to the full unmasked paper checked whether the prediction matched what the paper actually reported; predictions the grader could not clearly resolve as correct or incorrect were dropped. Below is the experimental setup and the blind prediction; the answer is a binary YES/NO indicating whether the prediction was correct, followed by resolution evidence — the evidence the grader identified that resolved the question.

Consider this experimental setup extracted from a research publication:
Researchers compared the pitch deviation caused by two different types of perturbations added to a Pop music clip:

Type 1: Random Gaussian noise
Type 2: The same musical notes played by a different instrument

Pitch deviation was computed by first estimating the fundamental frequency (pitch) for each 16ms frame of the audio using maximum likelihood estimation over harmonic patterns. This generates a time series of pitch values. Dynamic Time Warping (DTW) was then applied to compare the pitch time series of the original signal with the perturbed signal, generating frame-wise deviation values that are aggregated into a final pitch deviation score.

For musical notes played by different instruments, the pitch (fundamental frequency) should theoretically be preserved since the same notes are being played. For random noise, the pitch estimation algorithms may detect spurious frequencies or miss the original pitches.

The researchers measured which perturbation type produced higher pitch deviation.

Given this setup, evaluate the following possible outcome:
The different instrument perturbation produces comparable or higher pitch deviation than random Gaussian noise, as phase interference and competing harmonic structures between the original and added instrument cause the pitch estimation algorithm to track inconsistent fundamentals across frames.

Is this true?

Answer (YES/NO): NO